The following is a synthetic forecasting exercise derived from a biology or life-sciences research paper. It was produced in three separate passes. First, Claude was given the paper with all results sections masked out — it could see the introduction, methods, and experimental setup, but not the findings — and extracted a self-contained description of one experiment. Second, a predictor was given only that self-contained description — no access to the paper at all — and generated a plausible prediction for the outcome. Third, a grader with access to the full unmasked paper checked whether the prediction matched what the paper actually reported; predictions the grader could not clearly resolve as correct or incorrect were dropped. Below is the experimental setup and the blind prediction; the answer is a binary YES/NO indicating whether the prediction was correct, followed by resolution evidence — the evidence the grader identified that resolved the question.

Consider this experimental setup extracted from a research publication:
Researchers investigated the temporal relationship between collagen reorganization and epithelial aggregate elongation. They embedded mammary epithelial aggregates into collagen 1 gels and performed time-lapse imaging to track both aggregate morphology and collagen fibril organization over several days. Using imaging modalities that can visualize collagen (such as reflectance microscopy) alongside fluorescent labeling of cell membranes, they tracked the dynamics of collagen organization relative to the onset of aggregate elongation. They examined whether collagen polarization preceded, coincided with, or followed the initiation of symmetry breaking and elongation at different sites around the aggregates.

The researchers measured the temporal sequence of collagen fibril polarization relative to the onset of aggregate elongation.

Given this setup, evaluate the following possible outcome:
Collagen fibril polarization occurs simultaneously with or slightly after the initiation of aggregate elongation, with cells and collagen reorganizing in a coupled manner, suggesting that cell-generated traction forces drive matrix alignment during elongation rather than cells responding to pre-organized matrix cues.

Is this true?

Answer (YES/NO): YES